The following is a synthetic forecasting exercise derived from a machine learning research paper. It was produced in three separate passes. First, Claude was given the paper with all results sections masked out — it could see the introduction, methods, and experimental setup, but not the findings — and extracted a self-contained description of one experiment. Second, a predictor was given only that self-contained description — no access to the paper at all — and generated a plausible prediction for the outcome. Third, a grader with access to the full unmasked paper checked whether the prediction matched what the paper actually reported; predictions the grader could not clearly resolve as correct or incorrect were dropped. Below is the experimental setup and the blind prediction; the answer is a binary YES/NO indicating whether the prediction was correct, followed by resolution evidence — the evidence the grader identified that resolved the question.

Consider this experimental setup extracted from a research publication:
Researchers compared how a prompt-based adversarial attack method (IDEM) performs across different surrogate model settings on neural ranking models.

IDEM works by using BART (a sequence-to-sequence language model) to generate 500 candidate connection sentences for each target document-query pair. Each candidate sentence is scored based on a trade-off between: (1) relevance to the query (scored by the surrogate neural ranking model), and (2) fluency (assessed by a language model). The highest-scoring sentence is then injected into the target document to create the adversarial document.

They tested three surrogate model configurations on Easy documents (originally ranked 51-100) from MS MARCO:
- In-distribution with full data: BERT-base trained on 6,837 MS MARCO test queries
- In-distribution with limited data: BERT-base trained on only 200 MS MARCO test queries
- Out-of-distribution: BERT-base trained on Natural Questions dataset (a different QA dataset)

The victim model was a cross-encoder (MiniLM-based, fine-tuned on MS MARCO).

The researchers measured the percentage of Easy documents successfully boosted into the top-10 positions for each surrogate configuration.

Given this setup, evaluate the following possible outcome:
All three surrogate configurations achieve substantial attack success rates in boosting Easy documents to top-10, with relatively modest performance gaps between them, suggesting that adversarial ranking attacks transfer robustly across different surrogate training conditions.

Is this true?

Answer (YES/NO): YES